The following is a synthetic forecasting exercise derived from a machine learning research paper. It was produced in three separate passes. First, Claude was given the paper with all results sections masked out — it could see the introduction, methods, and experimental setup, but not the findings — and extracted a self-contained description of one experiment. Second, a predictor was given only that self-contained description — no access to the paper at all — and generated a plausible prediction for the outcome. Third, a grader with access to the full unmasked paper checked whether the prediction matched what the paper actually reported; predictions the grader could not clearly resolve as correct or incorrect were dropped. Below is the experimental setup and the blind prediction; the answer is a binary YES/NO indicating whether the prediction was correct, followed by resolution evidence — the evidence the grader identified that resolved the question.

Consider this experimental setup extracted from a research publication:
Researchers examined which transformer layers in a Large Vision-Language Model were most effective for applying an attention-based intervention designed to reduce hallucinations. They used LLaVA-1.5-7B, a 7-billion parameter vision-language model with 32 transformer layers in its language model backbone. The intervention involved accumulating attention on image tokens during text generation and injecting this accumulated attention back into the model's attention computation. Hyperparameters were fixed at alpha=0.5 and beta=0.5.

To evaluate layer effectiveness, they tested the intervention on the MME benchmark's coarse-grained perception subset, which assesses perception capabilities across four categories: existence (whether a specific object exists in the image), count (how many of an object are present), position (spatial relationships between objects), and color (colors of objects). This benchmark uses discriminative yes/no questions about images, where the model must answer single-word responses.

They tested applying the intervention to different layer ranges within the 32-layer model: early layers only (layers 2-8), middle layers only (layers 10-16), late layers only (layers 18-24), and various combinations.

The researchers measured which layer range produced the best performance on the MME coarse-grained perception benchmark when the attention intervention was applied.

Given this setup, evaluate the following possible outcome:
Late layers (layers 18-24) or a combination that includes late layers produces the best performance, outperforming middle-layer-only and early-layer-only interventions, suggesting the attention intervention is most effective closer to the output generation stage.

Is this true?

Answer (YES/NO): NO